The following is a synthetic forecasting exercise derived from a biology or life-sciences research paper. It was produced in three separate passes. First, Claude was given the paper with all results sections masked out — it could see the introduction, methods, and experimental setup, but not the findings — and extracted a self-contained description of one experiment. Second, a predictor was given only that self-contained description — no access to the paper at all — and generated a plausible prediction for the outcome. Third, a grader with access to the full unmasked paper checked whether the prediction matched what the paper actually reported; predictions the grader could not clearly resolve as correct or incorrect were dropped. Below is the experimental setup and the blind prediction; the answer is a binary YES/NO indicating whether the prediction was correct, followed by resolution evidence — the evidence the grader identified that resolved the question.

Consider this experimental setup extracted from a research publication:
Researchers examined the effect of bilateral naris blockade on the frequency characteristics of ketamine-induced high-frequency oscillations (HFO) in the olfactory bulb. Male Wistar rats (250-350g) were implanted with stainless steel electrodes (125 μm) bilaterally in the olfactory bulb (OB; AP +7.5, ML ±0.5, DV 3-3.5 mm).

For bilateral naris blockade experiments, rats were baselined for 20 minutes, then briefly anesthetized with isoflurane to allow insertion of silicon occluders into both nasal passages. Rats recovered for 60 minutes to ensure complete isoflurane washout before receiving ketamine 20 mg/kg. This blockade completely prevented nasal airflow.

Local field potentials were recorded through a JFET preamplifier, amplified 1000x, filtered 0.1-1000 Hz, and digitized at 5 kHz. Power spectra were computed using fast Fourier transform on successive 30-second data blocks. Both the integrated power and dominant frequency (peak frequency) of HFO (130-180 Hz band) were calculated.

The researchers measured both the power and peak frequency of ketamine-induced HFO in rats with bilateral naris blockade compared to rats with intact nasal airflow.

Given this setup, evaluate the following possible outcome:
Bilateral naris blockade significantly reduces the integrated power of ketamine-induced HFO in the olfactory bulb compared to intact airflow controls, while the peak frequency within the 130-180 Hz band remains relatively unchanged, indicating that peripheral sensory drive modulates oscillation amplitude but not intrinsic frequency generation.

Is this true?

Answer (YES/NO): NO